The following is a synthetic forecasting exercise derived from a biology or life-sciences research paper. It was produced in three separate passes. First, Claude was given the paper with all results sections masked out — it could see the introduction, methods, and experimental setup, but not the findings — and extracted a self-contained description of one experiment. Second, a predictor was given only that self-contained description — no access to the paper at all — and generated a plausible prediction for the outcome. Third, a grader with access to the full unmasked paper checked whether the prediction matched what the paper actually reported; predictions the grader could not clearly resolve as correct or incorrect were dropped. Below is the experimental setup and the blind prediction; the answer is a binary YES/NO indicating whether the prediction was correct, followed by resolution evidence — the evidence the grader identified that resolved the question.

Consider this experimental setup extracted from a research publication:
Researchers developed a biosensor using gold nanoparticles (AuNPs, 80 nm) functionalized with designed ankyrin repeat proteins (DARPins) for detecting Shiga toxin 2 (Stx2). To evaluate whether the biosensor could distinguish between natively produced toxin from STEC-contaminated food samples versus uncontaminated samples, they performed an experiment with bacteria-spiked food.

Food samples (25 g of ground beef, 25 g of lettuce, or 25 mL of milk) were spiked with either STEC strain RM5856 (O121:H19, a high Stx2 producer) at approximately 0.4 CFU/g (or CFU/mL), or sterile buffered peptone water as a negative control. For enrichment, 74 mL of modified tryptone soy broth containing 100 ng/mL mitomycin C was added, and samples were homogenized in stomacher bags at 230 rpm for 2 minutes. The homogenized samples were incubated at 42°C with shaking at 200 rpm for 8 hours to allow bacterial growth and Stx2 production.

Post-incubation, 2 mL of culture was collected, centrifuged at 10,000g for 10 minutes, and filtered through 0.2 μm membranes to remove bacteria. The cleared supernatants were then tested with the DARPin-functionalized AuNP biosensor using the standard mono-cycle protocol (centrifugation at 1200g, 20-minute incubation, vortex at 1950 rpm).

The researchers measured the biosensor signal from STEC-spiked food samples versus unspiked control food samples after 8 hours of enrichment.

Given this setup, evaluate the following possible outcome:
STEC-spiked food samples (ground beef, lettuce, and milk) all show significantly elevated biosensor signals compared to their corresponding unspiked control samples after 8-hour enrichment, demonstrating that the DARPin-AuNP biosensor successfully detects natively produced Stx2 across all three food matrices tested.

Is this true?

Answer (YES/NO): YES